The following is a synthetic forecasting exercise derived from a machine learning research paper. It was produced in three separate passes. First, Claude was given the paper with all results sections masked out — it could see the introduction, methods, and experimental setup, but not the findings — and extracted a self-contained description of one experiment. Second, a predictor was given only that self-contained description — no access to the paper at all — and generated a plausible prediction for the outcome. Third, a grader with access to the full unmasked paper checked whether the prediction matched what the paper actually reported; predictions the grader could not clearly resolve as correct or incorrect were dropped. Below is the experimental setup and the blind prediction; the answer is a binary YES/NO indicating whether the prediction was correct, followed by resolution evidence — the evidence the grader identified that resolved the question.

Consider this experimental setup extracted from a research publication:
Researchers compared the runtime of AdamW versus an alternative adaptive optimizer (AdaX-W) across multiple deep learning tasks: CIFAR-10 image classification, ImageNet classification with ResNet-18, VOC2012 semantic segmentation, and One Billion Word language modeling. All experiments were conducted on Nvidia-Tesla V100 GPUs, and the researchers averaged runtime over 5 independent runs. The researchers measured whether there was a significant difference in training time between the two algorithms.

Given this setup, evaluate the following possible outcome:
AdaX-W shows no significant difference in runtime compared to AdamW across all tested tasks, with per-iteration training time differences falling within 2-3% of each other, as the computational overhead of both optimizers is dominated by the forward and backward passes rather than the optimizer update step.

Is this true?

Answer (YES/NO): YES